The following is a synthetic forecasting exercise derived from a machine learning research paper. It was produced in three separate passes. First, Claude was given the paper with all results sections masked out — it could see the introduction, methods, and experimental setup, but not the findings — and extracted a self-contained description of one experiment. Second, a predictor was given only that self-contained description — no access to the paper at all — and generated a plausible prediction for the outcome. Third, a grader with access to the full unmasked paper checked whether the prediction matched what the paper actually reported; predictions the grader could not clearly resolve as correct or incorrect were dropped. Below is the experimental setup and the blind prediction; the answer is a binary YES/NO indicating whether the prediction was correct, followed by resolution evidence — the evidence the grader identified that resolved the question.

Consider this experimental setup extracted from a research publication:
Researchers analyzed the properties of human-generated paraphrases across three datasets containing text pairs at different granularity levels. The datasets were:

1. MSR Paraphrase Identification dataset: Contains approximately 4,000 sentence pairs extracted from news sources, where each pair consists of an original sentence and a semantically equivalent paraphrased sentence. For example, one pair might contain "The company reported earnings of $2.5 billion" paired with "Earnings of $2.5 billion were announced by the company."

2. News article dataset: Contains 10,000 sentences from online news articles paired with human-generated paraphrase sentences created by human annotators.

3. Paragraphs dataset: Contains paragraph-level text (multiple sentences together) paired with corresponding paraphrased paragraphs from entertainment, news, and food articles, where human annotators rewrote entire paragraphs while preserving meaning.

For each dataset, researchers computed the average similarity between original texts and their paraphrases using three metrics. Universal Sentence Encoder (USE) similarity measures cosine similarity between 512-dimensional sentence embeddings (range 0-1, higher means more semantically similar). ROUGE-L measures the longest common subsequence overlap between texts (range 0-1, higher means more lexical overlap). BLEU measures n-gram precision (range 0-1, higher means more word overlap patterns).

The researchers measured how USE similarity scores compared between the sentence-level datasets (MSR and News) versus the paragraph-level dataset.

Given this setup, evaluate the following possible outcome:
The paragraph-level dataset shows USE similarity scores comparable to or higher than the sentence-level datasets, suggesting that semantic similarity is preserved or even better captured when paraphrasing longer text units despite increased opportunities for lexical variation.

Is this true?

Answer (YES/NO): YES